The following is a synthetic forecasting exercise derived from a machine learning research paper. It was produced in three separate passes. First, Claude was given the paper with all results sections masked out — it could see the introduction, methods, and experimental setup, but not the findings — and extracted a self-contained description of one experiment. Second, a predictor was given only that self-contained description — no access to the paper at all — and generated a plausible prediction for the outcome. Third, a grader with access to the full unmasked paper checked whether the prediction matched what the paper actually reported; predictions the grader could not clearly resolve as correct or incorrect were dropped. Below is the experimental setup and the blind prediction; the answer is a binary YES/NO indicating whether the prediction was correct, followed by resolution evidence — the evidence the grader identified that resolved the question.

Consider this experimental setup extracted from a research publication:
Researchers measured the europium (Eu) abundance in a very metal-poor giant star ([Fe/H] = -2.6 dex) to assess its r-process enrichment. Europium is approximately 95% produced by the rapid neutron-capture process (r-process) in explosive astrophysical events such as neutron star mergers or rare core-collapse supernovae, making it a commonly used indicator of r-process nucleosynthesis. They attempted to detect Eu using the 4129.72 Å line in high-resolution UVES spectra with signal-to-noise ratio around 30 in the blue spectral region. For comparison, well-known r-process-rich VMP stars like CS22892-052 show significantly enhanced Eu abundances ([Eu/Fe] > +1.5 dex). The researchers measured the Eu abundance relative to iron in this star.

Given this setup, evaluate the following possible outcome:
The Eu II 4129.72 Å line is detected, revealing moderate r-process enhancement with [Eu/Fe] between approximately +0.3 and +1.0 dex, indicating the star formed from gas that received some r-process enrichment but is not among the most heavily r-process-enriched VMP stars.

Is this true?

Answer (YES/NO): NO